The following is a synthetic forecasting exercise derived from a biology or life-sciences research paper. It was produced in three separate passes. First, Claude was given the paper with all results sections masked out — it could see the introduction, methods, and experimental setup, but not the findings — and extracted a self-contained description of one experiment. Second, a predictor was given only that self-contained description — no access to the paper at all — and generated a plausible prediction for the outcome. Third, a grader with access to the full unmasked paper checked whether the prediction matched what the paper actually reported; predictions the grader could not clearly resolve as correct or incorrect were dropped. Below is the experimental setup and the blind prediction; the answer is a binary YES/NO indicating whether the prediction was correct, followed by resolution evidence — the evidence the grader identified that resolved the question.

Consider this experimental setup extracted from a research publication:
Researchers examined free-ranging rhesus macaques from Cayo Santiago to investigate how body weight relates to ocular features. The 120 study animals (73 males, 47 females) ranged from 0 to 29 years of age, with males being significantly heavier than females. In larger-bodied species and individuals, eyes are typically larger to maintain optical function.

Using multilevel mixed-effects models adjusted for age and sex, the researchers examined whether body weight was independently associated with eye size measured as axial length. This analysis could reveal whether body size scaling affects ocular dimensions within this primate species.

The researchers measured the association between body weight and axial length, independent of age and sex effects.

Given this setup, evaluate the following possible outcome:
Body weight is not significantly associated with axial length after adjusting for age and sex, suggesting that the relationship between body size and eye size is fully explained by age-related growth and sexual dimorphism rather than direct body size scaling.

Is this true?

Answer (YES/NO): YES